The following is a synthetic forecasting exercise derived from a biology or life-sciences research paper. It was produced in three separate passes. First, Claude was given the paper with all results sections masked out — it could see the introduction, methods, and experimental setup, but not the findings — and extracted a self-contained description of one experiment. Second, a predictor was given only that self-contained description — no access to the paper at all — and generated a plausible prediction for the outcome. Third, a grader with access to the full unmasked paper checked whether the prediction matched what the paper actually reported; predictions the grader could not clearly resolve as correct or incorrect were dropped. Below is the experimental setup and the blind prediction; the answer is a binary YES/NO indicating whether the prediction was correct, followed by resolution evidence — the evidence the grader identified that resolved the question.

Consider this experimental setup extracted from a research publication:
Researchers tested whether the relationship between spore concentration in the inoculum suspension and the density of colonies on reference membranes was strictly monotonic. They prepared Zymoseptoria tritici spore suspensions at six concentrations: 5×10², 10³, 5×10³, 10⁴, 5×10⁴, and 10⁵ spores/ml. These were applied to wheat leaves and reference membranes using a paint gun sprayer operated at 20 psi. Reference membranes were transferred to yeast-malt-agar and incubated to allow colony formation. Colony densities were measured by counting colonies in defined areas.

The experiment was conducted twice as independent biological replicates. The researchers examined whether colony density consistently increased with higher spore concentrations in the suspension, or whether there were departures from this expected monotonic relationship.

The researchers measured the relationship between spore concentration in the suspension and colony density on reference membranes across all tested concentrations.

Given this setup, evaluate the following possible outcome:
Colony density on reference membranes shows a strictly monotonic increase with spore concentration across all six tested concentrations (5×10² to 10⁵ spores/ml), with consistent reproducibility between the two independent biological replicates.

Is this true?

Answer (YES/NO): NO